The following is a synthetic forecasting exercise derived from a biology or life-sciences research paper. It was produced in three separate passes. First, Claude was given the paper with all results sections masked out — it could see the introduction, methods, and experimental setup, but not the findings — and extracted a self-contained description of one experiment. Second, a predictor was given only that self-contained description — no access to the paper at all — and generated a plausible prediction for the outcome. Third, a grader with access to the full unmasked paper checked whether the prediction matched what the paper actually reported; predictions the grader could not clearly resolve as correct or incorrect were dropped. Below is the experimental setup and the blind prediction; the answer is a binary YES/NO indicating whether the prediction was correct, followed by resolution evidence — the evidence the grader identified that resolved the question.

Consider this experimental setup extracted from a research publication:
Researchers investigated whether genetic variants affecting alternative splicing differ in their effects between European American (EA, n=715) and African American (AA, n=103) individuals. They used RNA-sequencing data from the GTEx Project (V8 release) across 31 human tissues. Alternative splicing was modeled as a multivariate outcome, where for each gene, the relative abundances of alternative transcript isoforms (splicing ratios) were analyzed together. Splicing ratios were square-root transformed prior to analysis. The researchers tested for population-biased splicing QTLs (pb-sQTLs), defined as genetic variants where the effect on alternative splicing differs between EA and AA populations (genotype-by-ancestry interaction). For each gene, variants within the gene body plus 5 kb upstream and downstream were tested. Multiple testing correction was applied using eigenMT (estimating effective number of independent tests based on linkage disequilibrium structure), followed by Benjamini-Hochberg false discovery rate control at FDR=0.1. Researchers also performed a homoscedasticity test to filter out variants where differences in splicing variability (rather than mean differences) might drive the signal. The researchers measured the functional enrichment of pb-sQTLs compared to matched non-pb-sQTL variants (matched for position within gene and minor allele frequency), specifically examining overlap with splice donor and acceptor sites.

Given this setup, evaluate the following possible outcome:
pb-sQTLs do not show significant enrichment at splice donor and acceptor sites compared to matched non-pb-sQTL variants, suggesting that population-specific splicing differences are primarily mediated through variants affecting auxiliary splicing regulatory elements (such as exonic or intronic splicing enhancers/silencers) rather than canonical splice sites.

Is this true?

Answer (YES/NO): NO